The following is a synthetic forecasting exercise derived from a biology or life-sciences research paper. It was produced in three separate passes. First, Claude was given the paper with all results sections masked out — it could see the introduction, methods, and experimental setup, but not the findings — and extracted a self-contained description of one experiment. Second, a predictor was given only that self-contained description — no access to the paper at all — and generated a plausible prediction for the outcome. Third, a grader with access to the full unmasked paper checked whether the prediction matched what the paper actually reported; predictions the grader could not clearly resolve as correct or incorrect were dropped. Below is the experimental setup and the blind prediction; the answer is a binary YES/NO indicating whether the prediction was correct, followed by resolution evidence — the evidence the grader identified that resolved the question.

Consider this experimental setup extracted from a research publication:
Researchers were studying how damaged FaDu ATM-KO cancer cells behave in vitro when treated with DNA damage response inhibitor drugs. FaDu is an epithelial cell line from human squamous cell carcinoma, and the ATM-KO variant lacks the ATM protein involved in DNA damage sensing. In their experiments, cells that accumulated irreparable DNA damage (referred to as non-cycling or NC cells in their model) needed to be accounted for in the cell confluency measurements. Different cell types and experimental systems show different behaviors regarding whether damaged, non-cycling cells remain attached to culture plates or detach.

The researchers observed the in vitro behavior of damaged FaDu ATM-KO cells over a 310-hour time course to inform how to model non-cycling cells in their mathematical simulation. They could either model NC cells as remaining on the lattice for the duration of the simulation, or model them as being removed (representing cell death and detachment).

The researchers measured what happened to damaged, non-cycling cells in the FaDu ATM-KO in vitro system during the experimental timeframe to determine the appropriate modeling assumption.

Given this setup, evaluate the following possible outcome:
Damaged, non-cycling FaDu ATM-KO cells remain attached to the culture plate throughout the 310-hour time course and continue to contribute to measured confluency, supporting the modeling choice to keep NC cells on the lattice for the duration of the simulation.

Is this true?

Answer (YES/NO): YES